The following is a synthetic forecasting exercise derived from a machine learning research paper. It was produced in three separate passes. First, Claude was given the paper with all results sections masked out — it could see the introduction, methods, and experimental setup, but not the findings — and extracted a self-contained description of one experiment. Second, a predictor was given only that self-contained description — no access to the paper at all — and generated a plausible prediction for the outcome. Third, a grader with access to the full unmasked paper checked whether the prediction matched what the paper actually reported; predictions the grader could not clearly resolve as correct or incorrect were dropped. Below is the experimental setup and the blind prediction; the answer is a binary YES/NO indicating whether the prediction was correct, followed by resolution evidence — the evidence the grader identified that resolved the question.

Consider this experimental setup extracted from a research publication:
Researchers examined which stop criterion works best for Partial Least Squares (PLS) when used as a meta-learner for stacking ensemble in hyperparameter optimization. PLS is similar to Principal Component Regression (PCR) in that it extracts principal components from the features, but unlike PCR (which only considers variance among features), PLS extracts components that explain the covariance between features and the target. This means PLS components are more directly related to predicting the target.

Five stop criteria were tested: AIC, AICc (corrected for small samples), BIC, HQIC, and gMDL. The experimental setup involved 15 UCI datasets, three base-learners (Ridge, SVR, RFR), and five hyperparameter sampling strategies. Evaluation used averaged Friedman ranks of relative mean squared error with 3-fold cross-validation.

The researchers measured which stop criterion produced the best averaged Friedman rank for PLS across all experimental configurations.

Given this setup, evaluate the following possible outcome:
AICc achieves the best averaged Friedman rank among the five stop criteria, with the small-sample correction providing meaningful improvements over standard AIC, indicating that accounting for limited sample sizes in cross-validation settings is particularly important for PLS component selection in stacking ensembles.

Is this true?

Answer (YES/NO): YES